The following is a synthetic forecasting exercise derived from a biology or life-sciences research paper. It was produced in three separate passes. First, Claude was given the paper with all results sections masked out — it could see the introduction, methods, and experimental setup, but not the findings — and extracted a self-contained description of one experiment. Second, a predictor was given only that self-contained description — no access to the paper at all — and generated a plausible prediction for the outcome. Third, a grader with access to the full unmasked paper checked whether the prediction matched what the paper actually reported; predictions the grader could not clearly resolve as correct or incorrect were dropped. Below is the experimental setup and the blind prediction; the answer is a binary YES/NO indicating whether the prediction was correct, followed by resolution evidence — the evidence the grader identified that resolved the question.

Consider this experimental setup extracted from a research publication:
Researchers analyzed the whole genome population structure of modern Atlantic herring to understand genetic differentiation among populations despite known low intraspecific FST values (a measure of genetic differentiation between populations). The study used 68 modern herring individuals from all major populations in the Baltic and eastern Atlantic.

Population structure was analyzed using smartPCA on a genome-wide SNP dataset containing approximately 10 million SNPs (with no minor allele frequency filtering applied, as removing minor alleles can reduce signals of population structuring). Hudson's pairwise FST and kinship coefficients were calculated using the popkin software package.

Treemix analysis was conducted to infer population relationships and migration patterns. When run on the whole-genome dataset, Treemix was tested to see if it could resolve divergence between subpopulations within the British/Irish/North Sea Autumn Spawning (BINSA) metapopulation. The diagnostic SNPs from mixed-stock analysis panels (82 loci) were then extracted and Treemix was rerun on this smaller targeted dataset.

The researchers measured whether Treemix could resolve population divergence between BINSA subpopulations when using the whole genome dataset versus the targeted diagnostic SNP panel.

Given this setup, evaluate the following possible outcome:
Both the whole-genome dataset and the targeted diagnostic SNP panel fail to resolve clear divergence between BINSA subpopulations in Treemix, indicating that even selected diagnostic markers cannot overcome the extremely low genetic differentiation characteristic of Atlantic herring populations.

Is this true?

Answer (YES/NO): NO